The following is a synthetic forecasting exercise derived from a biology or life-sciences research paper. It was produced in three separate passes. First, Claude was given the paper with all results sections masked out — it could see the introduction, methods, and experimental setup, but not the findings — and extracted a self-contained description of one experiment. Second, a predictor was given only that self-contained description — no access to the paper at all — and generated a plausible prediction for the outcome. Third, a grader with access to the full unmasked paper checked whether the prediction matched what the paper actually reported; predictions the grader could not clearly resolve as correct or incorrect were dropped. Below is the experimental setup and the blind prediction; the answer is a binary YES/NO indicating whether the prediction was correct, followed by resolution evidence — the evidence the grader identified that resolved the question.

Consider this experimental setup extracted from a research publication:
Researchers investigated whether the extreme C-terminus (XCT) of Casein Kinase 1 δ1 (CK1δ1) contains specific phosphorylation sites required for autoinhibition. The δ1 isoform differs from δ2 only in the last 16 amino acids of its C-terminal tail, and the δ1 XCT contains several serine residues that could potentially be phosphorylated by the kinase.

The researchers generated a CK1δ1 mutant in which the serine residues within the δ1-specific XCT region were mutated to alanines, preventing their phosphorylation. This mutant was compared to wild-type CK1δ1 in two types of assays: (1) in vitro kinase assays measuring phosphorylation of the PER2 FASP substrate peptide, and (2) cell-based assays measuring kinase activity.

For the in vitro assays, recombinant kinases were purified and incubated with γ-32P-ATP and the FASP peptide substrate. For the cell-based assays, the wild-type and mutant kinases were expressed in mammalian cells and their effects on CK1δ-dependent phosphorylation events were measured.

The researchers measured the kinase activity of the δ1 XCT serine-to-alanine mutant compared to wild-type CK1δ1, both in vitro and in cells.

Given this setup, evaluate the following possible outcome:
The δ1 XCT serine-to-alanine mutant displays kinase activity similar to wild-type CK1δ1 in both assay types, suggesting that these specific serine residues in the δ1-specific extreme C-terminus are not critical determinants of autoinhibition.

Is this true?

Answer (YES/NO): NO